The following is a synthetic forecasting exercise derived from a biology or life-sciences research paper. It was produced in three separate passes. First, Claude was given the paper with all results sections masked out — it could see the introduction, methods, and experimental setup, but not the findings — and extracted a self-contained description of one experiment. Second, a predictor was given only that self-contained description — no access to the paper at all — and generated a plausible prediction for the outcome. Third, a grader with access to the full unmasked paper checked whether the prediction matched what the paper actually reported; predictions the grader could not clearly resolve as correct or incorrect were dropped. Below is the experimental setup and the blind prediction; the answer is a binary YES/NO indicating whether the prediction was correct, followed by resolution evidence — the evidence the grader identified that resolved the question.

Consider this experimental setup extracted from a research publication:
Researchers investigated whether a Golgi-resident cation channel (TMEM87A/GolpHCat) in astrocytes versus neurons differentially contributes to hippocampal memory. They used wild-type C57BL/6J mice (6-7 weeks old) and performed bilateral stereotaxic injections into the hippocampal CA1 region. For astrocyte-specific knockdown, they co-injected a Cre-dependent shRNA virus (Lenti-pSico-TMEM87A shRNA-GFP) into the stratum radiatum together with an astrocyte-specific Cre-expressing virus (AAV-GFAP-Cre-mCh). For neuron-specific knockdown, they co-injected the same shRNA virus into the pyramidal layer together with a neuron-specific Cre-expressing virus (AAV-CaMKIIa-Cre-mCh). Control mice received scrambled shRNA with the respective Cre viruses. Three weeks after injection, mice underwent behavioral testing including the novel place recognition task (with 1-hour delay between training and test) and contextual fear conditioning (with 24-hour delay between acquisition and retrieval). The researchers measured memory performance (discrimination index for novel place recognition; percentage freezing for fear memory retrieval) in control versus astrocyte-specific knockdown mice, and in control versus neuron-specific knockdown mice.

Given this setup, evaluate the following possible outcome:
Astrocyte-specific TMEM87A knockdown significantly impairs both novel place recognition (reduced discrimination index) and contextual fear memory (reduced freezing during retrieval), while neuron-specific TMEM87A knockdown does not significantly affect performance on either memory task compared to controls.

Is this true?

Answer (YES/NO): NO